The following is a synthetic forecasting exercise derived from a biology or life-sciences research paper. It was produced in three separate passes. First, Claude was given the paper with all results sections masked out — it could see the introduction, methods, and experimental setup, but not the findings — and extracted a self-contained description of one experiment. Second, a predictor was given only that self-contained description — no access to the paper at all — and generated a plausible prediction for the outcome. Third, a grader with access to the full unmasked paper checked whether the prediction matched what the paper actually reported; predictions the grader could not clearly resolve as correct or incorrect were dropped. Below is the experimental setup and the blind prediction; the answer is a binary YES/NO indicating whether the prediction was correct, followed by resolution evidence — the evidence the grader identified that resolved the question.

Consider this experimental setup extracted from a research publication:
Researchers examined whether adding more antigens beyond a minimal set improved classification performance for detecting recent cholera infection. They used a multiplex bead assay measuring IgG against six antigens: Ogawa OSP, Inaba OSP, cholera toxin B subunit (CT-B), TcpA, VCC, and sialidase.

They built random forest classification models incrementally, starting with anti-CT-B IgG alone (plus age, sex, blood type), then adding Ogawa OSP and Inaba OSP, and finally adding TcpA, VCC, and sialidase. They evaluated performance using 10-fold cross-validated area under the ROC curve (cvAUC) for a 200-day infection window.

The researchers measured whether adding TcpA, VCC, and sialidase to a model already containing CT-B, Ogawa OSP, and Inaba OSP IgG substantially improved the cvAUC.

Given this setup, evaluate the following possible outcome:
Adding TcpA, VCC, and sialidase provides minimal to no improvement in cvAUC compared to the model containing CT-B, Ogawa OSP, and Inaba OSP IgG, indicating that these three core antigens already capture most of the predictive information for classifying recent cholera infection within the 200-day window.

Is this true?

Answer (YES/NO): YES